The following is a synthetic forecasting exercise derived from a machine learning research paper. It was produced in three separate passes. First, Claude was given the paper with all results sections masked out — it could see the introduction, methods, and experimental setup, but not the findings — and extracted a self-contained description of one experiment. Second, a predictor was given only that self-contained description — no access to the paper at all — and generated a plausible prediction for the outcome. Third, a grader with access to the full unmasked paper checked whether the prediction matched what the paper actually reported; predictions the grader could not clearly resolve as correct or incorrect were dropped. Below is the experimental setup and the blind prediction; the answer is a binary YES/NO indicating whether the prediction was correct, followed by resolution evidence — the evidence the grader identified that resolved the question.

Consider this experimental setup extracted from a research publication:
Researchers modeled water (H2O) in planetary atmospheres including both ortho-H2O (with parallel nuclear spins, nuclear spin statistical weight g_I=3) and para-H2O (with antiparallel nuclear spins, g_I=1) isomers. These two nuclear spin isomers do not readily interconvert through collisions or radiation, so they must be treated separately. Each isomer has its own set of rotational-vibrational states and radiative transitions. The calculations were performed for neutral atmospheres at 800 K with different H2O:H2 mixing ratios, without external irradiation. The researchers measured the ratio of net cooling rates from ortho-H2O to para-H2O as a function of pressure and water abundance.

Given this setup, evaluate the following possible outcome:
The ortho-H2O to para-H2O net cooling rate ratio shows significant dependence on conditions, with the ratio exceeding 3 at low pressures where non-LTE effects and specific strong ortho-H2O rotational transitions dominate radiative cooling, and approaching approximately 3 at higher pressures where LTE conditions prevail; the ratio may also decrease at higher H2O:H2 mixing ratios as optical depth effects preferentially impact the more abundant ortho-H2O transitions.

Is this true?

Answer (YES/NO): NO